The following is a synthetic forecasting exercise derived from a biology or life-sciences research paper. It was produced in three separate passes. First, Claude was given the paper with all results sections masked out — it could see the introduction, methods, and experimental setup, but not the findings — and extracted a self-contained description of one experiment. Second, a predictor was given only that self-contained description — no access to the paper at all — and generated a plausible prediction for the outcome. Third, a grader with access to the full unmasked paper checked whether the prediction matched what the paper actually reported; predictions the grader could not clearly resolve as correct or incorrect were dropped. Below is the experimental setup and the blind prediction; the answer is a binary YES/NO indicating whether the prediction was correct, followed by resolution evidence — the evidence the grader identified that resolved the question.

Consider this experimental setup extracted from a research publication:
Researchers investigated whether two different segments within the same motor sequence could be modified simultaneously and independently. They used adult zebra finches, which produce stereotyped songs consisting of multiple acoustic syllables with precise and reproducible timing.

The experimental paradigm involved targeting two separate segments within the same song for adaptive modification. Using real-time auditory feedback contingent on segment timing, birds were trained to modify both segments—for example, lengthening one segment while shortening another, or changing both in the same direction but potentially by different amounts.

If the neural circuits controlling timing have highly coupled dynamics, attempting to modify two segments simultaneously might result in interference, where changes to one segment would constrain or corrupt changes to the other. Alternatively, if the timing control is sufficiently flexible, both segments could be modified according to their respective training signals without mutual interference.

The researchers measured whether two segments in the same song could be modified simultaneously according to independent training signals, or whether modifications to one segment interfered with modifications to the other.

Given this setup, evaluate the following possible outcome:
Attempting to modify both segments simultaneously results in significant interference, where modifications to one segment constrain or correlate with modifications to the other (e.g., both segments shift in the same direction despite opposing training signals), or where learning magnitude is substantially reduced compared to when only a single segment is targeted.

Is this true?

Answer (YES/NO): NO